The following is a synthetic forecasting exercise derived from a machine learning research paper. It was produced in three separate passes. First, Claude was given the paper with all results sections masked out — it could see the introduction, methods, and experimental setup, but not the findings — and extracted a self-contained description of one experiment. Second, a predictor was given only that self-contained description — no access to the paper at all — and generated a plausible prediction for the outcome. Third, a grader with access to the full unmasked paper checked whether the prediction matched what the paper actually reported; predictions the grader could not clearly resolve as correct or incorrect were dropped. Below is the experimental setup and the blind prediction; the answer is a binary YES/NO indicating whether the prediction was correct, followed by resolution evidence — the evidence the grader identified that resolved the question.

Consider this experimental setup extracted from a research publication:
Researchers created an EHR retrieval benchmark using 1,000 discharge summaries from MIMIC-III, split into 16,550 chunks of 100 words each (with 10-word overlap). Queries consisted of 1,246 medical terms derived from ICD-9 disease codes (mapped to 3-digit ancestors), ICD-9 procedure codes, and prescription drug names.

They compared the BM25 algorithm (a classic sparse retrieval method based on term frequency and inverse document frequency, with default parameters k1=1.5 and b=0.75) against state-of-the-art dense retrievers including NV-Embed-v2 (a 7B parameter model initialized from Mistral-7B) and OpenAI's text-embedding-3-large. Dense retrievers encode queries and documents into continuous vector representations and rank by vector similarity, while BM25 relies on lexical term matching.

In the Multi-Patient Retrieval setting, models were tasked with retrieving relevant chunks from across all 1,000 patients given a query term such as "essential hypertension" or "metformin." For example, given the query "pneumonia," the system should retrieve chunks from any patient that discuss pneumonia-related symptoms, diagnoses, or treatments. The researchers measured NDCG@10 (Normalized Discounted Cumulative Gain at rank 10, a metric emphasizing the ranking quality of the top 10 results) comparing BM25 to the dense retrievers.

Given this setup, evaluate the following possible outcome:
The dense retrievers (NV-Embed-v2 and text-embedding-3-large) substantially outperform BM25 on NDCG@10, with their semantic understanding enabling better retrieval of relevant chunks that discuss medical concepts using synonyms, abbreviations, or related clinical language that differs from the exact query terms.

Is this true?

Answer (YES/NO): NO